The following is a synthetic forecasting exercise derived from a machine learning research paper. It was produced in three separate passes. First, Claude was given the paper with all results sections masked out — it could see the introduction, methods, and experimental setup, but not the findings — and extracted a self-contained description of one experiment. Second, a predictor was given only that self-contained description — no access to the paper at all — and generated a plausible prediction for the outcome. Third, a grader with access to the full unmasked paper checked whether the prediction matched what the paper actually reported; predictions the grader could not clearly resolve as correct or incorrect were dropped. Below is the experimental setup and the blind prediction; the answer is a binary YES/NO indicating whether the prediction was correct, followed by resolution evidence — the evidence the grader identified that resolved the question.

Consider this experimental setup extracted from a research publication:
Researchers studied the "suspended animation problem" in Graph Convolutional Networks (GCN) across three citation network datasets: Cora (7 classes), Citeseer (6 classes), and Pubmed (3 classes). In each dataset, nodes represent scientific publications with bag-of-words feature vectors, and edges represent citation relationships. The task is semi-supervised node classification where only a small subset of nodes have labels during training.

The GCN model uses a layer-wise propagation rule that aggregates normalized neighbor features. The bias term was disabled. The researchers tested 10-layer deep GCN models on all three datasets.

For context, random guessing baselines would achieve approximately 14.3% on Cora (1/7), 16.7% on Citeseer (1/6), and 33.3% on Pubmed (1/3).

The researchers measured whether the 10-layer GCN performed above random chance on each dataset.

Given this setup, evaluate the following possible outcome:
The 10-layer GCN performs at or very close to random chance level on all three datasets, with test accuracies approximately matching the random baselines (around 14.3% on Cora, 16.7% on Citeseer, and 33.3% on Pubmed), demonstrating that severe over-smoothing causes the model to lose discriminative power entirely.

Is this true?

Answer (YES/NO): NO